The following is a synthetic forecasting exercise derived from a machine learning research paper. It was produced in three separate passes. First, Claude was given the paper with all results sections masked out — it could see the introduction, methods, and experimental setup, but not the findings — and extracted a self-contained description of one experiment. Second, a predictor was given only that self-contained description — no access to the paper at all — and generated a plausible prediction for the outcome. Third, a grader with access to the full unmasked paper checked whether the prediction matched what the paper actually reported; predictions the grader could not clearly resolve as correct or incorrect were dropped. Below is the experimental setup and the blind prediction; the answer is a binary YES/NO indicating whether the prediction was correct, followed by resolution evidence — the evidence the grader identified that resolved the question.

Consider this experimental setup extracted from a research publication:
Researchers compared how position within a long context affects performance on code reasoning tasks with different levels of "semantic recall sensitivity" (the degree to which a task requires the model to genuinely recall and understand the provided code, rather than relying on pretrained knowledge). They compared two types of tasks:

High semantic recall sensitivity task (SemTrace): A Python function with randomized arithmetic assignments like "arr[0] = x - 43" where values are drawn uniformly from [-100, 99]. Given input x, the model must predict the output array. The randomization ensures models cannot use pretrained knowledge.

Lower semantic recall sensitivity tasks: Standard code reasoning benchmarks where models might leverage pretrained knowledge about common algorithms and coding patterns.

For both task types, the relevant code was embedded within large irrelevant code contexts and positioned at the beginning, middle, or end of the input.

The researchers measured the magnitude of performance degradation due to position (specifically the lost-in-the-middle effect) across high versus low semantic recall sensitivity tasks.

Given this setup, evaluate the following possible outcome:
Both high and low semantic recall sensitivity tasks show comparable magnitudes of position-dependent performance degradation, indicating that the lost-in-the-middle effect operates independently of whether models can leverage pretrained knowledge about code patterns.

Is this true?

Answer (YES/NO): NO